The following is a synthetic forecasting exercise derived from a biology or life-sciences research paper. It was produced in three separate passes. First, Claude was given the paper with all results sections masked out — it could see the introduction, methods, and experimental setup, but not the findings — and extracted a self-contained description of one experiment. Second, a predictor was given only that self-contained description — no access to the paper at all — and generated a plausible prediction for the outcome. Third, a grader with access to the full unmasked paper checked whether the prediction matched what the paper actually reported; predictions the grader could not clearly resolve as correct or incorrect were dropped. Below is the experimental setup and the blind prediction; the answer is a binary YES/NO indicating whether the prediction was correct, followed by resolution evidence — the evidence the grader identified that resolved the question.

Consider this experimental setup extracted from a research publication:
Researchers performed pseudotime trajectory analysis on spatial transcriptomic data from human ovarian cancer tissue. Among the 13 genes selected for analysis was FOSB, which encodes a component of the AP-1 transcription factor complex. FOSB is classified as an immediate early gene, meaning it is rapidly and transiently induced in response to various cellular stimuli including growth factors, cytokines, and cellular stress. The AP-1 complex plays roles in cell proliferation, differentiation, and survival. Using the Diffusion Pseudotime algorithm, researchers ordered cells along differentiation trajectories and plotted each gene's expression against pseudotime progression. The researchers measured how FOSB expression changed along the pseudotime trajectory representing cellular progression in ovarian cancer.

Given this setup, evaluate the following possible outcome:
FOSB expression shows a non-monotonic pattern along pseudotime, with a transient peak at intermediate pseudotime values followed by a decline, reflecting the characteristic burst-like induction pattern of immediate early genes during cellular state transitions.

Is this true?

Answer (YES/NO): NO